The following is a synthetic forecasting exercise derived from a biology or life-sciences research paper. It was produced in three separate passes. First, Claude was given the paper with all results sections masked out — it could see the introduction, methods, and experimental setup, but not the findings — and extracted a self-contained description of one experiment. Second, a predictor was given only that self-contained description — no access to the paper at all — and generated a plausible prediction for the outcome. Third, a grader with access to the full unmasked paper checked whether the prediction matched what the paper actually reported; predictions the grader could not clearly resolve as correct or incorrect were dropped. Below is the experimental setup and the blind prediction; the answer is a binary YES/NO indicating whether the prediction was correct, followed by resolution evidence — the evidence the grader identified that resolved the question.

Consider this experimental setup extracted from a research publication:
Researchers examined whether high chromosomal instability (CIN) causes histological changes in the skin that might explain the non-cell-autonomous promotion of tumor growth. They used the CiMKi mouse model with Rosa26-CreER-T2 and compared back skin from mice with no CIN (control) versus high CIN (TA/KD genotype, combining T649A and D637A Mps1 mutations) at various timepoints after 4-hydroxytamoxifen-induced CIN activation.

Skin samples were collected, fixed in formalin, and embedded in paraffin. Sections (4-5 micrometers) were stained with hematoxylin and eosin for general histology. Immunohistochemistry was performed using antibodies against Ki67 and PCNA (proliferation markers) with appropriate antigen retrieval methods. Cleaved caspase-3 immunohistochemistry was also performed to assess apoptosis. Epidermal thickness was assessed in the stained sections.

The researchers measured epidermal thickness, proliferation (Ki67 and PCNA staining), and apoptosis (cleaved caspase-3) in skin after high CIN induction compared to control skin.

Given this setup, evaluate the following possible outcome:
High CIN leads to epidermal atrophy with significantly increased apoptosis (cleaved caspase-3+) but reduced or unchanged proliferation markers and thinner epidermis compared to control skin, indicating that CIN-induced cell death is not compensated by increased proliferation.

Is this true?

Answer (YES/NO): NO